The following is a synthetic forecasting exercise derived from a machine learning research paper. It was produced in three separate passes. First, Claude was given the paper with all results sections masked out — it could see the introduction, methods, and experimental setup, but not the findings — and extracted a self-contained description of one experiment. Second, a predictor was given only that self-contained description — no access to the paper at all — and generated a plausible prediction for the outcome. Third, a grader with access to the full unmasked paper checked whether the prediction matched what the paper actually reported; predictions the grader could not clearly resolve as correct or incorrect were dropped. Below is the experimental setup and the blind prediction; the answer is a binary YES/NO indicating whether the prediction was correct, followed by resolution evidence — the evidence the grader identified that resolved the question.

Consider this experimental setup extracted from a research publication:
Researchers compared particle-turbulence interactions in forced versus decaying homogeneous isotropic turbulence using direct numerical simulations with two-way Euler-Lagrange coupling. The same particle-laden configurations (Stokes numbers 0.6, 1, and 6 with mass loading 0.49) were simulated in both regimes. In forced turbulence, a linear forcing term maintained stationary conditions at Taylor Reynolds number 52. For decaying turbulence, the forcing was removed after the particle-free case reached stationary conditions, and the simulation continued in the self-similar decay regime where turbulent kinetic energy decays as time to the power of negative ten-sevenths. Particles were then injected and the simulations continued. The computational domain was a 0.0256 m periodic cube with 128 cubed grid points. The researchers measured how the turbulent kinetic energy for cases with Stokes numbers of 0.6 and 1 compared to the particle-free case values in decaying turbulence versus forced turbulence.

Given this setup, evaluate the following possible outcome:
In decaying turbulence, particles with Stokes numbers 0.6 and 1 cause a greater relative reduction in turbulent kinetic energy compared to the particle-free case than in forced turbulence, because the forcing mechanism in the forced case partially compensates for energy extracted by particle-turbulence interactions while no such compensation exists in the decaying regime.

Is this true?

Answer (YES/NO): NO